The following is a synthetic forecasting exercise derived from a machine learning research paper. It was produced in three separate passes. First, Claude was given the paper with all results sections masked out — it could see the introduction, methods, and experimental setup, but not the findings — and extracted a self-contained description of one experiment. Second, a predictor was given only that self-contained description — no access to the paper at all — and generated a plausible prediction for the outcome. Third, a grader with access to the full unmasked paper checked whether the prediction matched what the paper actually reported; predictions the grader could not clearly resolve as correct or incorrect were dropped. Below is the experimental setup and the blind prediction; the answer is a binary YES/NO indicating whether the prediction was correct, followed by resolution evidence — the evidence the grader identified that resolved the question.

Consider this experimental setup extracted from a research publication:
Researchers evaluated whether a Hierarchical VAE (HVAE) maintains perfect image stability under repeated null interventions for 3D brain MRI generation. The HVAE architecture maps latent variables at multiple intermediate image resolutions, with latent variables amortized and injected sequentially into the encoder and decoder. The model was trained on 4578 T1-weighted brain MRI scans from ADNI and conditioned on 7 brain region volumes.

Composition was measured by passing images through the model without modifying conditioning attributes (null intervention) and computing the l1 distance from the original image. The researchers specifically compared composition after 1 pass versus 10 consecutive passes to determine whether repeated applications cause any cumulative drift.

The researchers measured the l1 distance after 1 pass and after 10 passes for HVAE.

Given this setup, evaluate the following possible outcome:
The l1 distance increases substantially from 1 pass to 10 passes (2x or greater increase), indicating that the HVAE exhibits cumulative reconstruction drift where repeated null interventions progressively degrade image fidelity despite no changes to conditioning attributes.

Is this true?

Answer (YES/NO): NO